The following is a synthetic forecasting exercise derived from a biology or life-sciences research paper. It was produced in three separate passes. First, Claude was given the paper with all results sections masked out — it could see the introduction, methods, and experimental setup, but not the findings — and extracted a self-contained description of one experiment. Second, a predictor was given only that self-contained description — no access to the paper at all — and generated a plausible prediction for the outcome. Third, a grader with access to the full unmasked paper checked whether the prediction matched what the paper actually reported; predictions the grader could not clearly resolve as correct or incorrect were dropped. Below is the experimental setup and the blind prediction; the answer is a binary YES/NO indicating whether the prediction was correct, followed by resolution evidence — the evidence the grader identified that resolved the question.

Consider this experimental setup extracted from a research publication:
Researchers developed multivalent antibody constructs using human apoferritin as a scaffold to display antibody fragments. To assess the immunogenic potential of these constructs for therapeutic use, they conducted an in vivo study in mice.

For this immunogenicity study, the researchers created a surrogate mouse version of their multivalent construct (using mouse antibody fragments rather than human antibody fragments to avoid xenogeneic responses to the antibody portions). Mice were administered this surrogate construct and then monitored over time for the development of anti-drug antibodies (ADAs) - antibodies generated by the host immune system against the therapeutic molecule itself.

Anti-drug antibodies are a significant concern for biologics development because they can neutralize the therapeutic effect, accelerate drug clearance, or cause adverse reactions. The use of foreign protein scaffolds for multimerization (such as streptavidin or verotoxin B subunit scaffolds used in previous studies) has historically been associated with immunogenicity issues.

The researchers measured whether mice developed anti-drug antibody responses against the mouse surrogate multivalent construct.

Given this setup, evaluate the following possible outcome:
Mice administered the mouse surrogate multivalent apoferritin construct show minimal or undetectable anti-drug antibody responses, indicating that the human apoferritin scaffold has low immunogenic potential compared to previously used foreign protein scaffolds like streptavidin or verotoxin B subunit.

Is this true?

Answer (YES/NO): YES